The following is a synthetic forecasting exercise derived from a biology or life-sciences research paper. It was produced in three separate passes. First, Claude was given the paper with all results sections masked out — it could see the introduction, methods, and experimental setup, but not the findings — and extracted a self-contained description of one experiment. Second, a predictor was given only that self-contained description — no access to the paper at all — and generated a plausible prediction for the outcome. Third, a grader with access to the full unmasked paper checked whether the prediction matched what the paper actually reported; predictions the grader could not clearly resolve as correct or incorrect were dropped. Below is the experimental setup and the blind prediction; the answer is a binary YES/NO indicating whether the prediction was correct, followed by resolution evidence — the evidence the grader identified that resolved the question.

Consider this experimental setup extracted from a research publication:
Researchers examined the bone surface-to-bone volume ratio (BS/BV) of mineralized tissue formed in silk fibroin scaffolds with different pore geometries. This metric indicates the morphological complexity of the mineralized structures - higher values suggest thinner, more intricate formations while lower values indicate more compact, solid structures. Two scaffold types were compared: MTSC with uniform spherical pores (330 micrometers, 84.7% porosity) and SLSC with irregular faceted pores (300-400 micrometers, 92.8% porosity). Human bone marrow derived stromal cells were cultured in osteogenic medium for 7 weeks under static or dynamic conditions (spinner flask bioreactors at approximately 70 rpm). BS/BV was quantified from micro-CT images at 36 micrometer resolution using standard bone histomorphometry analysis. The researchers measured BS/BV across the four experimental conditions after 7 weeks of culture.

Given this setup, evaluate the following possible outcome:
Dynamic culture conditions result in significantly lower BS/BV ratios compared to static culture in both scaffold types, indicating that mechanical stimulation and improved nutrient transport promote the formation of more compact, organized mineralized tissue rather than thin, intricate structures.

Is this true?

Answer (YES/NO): NO